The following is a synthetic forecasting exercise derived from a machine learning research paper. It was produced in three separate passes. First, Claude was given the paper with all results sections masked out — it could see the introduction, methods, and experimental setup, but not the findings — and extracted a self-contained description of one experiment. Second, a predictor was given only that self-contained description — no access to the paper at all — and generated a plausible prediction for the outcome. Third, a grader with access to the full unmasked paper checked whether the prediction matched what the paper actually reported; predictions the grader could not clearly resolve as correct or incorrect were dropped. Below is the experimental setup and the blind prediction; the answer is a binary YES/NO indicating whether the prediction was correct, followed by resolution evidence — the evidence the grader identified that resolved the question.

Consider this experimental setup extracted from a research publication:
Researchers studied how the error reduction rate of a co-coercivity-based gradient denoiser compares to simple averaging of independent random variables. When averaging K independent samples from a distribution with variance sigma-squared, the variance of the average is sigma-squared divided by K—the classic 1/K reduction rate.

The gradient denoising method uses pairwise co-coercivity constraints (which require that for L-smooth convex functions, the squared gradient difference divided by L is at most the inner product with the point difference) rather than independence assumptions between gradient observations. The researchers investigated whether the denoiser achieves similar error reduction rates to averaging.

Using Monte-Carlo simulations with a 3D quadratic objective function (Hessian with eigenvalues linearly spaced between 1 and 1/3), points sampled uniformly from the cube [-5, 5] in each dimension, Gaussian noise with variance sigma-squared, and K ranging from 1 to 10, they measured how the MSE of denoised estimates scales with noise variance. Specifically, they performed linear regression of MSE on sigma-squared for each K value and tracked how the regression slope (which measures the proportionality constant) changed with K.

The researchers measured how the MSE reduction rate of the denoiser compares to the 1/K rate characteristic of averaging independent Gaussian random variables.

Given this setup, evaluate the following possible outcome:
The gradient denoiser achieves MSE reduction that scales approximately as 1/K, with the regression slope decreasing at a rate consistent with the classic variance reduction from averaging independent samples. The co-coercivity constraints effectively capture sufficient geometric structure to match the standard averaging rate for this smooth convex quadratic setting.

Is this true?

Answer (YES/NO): YES